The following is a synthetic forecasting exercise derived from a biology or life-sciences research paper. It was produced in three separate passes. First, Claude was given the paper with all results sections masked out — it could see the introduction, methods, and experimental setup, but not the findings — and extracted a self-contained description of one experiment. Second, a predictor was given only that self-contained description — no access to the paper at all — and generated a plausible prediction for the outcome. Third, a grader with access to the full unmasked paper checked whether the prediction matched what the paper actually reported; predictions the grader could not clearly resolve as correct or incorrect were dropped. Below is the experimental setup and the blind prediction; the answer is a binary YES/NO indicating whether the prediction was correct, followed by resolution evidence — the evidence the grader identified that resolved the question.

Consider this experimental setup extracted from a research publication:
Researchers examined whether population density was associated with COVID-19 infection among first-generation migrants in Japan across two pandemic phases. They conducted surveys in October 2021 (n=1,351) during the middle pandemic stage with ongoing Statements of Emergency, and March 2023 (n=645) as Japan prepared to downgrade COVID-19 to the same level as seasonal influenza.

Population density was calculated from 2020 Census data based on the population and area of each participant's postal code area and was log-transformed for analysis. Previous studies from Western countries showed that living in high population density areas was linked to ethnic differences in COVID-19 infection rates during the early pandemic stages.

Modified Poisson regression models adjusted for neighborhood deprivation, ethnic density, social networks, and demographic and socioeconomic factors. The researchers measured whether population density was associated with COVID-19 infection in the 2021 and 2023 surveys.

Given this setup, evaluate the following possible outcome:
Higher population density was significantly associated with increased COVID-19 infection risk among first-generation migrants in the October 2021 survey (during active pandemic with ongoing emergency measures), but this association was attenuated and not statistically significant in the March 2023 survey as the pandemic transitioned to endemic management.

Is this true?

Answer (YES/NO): NO